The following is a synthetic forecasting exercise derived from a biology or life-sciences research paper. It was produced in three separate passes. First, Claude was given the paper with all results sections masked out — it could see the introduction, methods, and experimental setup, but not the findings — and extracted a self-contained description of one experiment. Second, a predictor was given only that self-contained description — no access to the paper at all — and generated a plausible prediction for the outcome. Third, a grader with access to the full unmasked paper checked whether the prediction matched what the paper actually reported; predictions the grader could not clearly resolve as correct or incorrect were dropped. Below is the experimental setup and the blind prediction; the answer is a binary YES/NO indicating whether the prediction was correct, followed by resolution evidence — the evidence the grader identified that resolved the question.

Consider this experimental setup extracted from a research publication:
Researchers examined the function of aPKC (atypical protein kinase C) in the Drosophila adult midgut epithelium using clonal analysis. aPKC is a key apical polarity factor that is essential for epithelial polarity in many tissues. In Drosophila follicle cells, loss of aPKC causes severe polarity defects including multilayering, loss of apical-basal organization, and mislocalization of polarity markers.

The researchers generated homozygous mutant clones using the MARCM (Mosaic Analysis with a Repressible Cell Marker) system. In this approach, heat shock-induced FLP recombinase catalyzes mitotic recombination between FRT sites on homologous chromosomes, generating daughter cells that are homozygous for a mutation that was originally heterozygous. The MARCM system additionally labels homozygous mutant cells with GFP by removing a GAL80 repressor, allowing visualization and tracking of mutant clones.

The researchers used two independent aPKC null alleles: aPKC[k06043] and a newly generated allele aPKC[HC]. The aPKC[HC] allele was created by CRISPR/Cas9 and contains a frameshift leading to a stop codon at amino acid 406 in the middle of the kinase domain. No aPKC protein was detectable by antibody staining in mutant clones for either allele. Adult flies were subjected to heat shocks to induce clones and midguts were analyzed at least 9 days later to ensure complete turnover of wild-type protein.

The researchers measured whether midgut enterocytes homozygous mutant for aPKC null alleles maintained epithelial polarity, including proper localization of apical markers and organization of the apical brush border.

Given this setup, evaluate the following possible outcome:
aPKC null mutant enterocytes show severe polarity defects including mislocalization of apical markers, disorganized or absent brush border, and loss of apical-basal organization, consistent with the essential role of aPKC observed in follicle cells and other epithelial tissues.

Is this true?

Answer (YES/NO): NO